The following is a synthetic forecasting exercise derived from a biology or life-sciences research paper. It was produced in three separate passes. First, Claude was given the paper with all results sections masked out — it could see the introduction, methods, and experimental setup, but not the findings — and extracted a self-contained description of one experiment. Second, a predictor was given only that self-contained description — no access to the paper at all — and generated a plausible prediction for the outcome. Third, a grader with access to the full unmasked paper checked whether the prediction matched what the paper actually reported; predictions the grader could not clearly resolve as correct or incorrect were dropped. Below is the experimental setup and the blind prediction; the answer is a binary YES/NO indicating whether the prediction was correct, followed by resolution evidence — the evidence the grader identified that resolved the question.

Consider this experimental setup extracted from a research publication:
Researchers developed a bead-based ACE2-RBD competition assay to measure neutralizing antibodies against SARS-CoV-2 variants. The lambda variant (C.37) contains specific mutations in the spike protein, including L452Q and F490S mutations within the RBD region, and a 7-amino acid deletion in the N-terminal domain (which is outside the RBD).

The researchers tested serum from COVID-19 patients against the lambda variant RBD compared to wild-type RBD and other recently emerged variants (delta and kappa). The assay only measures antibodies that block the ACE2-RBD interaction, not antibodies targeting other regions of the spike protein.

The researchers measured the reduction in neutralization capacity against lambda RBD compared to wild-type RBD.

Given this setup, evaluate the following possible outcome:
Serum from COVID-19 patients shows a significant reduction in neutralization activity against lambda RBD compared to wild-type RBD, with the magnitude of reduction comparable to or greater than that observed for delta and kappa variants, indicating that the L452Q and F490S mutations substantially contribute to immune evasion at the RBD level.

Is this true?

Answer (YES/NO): NO